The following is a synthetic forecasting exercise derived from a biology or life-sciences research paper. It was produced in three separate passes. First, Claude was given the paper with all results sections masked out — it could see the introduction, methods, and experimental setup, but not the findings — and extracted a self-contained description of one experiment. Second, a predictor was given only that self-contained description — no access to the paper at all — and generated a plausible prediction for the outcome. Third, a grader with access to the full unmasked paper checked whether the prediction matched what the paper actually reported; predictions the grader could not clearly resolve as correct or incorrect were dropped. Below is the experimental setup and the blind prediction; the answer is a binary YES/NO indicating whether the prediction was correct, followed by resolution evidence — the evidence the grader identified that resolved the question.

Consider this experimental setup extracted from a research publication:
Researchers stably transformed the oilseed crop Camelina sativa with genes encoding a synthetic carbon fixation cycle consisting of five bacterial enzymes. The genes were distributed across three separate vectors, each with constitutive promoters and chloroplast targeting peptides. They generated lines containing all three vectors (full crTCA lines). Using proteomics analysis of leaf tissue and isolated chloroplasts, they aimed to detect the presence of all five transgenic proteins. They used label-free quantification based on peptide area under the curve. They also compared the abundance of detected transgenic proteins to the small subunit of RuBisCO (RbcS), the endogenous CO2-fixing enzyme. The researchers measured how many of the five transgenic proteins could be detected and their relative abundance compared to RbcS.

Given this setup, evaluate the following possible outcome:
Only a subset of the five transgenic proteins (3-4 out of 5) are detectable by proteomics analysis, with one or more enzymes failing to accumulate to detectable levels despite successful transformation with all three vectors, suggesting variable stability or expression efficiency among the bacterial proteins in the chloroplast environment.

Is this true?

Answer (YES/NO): YES